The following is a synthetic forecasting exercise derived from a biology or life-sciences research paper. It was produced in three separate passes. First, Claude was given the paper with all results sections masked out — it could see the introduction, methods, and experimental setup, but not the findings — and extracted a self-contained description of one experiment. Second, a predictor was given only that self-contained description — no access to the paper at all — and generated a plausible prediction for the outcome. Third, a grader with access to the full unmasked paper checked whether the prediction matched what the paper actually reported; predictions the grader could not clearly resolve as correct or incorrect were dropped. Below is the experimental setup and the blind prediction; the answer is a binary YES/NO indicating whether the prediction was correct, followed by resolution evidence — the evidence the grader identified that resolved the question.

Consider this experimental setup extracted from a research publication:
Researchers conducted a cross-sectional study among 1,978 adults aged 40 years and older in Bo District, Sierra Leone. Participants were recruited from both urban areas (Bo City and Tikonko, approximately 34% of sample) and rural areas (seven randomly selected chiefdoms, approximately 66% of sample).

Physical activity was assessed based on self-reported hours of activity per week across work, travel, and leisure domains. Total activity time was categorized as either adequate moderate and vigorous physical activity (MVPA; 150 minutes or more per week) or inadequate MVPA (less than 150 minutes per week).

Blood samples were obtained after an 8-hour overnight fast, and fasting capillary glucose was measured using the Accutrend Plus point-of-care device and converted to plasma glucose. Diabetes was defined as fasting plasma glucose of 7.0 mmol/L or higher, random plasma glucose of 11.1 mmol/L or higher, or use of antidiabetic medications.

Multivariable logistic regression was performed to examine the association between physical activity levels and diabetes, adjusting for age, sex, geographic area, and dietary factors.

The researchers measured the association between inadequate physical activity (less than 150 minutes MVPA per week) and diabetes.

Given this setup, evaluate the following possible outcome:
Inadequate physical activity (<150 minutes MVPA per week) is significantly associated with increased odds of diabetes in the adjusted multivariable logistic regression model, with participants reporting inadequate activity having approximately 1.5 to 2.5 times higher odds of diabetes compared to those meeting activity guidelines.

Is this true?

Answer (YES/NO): NO